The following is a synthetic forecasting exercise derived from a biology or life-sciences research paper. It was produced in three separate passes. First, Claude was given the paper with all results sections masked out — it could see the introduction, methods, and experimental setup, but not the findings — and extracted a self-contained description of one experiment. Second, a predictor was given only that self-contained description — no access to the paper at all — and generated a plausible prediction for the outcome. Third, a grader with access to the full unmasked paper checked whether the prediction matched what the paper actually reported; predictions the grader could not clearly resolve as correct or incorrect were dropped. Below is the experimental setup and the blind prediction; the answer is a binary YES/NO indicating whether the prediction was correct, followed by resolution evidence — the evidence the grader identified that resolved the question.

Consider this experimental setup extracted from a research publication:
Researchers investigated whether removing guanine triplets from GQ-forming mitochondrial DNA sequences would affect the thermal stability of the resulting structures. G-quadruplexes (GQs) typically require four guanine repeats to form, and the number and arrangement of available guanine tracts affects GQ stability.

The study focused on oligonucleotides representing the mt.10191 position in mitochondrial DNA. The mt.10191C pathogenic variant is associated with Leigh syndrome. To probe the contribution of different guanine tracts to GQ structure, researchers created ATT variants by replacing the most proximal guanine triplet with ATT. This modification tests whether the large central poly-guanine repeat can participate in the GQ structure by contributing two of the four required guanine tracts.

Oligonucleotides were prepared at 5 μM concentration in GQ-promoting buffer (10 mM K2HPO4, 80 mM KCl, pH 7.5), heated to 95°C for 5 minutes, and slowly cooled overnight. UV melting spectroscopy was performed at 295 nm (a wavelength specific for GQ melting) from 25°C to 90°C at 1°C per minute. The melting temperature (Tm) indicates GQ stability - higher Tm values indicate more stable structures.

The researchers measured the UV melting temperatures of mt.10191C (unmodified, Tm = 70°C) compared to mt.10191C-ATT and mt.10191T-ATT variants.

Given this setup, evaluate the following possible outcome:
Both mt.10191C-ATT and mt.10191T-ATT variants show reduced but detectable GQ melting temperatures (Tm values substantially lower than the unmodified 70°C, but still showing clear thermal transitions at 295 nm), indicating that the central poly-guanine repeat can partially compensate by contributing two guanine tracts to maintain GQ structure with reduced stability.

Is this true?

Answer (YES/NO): NO